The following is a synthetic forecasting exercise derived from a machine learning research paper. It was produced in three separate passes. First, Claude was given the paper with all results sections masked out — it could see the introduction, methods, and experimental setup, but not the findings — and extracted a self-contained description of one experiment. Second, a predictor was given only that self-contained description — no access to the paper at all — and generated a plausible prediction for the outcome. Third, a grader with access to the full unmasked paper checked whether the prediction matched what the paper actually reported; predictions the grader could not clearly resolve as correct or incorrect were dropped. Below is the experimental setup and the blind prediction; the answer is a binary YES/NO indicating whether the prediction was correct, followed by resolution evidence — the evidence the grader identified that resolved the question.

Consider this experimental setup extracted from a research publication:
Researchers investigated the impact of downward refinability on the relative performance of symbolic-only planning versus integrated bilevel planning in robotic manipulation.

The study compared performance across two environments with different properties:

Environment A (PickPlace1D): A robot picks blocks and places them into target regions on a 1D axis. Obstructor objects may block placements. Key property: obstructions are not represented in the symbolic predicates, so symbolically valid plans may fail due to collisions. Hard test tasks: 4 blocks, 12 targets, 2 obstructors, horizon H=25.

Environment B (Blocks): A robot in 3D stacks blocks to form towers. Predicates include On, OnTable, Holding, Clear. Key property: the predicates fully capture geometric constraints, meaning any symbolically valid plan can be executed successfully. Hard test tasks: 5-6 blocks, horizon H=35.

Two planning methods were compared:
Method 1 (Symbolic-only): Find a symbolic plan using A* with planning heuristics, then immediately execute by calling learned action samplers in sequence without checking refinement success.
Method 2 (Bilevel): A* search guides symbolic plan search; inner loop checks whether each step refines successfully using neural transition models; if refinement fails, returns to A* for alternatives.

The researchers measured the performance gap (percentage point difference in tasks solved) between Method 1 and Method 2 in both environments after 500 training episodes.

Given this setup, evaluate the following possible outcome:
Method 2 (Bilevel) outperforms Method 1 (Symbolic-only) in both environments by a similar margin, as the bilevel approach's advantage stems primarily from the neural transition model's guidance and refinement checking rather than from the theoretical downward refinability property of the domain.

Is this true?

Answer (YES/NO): NO